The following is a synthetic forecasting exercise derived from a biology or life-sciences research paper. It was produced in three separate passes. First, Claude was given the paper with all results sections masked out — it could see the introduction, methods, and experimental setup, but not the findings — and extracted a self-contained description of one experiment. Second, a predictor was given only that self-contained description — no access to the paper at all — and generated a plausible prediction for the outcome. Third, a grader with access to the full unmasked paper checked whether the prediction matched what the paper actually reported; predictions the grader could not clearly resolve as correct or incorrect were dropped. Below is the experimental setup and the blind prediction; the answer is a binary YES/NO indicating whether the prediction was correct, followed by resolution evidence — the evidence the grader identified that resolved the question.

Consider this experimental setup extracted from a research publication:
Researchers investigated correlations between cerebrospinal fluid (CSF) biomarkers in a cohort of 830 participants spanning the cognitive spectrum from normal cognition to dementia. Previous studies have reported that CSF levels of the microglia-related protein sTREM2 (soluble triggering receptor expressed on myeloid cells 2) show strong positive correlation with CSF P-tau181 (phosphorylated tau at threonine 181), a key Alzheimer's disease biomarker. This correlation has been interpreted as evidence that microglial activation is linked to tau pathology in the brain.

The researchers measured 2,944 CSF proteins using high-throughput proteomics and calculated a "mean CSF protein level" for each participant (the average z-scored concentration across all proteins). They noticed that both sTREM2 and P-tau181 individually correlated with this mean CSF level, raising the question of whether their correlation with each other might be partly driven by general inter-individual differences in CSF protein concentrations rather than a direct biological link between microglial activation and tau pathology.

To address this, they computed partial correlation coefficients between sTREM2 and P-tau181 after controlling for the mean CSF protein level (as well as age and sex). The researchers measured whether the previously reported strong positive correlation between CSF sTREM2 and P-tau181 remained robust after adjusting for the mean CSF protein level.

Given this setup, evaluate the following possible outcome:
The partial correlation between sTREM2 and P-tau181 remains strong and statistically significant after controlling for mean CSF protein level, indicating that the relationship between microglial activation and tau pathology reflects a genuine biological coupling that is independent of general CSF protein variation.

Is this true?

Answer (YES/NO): NO